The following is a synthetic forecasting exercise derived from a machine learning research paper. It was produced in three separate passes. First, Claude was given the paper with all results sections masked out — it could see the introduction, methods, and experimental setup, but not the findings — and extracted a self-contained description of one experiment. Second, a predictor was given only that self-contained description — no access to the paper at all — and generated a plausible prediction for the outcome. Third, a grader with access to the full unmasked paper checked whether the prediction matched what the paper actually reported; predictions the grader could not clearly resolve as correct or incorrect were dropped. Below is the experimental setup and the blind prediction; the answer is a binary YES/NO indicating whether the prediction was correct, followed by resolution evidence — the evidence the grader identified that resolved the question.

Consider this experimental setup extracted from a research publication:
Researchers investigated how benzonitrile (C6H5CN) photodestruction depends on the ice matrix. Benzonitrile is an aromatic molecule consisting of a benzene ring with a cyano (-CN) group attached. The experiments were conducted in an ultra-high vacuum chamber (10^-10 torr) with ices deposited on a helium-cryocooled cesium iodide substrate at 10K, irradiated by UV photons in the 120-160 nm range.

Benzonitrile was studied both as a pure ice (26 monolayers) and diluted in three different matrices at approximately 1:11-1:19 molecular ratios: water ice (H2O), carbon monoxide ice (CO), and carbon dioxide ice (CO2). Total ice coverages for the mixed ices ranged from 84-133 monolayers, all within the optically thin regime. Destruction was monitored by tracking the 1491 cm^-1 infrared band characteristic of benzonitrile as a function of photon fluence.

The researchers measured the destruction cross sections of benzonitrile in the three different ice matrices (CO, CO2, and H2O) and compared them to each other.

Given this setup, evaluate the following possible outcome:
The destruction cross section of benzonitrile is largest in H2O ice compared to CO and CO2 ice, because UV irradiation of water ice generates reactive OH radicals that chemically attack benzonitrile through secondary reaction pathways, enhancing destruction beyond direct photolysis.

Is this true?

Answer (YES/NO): NO